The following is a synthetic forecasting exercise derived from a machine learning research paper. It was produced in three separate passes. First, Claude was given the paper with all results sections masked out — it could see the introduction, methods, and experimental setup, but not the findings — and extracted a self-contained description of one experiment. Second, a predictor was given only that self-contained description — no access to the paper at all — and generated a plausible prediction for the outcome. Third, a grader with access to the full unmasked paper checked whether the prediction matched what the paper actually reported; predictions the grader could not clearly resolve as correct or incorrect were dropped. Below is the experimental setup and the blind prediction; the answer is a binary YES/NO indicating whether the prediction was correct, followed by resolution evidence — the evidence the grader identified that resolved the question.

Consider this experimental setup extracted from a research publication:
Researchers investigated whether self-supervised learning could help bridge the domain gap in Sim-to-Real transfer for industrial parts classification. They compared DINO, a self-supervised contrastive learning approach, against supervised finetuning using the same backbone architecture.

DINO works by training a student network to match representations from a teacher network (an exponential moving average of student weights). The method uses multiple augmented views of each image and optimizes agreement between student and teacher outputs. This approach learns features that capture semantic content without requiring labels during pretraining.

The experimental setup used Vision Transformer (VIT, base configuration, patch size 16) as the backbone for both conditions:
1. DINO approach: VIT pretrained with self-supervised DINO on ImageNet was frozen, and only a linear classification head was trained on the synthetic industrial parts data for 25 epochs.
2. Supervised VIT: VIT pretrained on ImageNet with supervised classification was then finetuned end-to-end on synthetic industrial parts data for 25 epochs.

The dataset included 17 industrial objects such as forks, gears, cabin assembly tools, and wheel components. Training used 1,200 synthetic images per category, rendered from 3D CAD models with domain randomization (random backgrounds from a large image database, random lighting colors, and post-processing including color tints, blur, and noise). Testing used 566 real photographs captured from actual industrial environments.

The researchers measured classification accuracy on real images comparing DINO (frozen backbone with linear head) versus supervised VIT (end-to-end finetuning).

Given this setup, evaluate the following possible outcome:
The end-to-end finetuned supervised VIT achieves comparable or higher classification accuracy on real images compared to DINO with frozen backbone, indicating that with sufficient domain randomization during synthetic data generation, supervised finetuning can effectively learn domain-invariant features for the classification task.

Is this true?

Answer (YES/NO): NO